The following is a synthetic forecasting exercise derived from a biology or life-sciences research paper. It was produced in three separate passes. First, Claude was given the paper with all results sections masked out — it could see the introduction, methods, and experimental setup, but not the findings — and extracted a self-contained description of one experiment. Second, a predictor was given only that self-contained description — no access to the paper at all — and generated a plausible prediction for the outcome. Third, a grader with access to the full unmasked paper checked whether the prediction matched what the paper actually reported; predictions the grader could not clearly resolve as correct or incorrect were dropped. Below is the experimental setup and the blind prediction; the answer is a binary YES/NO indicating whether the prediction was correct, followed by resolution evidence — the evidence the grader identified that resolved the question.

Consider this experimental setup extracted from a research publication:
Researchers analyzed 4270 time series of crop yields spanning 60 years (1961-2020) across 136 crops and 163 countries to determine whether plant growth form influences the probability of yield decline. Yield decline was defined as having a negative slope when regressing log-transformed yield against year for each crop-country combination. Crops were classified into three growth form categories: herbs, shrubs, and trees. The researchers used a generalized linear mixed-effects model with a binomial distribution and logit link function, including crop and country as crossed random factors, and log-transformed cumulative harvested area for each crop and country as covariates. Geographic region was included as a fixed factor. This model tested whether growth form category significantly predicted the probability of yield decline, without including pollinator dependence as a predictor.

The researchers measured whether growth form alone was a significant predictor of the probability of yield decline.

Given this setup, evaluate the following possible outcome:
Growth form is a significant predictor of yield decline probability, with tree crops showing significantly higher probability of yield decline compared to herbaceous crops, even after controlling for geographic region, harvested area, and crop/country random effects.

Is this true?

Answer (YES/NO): YES